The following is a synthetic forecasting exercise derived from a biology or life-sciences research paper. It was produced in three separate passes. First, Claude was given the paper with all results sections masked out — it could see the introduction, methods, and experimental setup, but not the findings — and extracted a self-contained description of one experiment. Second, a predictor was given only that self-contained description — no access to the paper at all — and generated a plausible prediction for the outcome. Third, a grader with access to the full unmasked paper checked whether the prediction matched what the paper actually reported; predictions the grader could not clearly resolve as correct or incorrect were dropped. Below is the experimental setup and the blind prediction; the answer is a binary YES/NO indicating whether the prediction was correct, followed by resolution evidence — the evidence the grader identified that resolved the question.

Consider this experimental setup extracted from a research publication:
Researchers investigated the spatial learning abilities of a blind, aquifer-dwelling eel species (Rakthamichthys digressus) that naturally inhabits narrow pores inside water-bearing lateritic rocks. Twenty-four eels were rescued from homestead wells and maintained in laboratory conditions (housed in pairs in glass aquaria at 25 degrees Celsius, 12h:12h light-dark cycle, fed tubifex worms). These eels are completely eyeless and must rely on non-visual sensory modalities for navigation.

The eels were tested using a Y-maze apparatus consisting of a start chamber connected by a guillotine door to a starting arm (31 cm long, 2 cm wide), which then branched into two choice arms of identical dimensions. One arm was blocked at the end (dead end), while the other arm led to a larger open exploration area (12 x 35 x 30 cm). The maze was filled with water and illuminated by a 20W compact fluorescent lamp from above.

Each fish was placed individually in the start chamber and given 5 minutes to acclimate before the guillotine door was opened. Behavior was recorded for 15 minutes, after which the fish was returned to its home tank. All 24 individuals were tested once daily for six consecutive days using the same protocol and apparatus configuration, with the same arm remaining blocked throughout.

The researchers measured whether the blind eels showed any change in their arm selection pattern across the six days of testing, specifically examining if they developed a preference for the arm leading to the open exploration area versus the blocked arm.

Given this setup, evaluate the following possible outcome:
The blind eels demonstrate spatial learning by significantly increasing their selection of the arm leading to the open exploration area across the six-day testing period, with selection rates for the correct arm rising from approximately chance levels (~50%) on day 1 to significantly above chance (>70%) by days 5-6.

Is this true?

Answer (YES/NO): NO